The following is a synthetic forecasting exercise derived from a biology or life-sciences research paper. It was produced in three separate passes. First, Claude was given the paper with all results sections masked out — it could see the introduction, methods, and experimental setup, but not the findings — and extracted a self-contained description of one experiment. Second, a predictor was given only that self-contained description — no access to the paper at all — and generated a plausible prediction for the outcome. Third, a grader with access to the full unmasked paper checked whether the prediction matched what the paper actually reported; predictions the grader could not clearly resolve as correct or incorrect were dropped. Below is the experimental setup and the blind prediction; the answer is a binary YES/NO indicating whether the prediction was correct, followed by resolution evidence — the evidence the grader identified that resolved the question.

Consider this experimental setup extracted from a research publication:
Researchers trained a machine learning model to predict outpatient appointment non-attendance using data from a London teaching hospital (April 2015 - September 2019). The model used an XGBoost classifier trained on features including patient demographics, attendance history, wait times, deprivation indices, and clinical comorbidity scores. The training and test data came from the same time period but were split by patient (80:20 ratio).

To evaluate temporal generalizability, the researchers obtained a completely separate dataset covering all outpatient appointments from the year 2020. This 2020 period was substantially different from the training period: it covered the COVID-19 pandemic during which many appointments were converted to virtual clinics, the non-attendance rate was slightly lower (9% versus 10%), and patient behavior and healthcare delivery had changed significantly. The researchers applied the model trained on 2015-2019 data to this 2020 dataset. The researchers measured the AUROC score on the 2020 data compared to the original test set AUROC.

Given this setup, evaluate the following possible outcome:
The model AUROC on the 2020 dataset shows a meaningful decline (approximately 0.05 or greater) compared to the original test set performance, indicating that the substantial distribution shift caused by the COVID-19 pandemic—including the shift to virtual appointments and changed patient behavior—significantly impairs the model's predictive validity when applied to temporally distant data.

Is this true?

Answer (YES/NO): NO